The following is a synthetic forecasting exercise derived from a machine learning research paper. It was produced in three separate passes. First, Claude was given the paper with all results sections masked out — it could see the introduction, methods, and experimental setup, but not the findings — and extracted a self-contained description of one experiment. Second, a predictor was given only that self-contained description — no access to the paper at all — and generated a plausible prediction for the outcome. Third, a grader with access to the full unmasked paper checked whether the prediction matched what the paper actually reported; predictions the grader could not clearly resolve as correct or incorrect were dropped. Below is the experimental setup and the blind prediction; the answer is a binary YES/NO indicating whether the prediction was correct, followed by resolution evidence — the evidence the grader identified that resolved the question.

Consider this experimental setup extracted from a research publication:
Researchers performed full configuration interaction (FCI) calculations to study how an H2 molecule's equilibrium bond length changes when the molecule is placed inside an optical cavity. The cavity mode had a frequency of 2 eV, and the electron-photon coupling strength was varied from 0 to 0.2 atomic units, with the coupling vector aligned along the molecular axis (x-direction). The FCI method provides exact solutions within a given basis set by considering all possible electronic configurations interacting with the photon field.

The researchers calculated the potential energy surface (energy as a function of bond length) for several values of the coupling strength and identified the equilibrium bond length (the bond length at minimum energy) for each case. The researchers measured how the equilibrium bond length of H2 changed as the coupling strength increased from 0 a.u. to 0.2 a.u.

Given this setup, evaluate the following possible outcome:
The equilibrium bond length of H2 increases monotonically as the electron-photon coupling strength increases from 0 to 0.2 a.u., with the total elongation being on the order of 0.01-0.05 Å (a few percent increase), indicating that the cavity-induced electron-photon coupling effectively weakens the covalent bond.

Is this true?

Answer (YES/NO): NO